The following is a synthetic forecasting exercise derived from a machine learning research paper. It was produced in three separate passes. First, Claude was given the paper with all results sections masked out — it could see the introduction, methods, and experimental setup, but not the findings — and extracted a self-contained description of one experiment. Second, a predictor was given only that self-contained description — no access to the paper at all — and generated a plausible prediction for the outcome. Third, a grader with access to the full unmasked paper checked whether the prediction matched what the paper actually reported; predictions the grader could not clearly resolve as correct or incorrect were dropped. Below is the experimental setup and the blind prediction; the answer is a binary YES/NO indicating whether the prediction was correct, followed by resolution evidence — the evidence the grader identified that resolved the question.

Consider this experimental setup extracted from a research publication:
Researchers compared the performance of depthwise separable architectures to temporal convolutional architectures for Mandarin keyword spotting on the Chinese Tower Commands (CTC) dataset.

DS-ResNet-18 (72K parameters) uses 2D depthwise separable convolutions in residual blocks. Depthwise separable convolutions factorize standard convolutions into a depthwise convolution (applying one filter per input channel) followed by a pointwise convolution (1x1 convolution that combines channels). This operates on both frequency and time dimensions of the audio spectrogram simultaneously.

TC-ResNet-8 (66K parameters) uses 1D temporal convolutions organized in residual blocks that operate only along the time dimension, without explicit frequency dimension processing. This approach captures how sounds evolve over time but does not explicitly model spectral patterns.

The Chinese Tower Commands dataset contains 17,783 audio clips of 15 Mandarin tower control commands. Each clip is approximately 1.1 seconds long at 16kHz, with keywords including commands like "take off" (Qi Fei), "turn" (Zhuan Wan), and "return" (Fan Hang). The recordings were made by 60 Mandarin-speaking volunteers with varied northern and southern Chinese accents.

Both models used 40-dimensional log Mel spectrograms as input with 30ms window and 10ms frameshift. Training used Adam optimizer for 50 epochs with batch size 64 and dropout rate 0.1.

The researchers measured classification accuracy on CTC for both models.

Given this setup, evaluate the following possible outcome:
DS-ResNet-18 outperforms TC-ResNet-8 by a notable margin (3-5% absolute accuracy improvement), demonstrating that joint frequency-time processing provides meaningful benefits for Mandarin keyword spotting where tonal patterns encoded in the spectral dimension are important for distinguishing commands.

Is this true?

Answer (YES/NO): NO